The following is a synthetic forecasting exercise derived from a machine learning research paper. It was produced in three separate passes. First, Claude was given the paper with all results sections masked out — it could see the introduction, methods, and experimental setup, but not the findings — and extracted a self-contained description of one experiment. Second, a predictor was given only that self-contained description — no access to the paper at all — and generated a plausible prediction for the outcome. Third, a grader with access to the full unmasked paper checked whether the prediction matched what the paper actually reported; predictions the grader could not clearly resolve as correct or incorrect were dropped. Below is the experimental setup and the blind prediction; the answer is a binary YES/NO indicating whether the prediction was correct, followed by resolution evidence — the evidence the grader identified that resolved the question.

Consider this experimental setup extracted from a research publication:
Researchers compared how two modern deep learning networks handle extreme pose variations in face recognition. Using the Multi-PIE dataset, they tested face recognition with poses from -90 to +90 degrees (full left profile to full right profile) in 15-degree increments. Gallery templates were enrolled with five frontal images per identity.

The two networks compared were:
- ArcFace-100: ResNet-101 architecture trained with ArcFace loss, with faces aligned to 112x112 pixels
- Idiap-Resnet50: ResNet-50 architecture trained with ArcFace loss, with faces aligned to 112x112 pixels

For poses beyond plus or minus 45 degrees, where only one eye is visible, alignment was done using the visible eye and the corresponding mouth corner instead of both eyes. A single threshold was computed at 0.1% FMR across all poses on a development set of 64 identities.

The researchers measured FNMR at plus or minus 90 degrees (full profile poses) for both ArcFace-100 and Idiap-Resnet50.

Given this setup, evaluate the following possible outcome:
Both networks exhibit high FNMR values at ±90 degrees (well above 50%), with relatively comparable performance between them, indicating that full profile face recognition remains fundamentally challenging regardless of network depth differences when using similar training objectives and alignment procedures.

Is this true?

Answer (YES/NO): NO